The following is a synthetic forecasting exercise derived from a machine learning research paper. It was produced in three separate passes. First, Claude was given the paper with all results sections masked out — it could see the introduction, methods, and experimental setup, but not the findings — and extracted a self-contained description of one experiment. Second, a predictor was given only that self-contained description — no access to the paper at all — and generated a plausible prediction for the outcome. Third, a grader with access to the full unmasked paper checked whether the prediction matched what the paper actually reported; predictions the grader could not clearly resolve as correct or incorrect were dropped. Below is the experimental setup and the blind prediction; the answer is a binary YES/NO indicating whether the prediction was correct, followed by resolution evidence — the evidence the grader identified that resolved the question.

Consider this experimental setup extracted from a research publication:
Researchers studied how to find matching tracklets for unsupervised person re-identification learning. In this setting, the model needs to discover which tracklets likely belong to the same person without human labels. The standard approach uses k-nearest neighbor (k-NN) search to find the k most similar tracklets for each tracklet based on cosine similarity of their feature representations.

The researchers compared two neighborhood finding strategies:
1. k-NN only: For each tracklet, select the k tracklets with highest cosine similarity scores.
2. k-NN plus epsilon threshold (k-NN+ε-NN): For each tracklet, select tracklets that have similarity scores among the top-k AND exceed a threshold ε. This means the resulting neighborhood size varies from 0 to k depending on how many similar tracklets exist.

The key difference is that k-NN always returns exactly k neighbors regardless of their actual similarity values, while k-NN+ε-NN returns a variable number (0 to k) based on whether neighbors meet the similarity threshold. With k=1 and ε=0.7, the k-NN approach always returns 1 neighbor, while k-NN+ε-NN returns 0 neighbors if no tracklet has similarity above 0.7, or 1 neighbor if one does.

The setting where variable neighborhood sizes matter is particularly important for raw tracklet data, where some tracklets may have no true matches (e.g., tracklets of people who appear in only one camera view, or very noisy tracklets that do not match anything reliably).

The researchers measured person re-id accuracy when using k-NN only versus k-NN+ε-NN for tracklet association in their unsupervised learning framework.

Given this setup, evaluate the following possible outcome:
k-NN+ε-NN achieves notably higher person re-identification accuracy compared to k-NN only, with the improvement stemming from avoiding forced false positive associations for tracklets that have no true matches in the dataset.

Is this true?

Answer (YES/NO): YES